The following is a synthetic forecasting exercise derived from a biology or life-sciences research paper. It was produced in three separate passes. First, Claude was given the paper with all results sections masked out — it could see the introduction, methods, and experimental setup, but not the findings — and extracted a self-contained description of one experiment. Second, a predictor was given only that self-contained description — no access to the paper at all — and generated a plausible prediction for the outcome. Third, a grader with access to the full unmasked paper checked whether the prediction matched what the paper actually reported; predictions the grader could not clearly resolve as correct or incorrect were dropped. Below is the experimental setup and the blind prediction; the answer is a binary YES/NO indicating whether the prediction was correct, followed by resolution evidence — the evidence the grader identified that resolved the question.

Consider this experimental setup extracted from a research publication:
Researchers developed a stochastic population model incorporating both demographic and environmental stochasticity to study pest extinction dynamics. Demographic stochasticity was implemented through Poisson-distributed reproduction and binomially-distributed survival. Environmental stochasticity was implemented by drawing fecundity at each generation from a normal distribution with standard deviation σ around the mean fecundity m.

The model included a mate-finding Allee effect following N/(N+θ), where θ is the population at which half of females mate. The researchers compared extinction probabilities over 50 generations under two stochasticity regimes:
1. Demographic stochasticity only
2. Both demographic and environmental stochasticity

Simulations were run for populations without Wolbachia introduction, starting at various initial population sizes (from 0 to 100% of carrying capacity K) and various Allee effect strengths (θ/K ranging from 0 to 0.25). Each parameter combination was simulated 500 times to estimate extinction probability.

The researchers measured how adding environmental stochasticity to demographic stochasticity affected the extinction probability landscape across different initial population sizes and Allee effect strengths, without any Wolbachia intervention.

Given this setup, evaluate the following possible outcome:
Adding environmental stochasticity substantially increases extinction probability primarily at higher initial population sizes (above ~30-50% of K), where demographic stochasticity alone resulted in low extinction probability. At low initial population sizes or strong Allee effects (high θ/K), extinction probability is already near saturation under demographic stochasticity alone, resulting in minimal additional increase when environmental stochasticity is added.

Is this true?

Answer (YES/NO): NO